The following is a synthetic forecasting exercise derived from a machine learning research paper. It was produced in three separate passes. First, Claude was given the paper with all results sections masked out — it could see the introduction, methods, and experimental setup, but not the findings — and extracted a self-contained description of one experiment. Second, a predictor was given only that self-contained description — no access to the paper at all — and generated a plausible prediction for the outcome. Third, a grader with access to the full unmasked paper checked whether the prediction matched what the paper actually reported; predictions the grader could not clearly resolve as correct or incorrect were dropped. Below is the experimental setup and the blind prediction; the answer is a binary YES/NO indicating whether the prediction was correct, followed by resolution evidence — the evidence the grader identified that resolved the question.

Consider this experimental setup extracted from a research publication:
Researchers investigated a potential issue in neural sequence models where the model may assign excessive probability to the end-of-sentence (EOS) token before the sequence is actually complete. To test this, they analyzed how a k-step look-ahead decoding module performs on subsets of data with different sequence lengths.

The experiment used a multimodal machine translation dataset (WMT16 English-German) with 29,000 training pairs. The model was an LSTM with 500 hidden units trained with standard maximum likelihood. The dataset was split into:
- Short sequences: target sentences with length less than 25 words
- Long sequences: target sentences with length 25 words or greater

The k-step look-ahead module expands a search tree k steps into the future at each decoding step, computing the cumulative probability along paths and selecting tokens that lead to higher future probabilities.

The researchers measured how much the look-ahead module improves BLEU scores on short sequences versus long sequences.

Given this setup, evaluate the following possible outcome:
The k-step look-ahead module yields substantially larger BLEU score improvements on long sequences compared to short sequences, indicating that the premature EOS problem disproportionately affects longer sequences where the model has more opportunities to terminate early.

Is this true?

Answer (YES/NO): NO